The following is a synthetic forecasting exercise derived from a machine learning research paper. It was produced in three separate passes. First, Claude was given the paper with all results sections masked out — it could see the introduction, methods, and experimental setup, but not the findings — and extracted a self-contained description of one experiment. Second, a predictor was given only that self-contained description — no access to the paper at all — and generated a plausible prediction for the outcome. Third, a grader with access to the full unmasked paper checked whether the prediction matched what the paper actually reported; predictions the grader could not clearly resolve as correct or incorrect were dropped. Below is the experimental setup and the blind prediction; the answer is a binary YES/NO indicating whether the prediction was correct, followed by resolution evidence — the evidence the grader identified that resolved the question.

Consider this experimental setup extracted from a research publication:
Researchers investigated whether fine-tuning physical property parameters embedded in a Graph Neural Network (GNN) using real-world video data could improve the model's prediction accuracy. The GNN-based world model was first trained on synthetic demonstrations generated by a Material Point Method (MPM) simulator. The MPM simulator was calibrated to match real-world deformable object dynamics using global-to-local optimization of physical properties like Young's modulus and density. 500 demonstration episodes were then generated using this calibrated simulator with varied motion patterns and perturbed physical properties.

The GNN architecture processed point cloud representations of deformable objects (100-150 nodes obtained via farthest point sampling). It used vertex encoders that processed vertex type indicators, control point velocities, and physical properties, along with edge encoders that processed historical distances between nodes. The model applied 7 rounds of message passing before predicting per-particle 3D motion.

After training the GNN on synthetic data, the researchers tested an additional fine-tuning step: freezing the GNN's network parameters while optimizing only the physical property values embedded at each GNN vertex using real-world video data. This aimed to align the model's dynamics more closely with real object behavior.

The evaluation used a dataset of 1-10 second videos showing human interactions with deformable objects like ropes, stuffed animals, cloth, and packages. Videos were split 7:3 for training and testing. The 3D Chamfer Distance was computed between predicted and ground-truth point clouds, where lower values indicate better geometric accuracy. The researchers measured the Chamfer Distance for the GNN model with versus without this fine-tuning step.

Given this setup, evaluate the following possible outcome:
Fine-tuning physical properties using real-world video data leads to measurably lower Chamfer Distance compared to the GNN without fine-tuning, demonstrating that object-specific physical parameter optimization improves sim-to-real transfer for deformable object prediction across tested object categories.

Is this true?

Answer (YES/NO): YES